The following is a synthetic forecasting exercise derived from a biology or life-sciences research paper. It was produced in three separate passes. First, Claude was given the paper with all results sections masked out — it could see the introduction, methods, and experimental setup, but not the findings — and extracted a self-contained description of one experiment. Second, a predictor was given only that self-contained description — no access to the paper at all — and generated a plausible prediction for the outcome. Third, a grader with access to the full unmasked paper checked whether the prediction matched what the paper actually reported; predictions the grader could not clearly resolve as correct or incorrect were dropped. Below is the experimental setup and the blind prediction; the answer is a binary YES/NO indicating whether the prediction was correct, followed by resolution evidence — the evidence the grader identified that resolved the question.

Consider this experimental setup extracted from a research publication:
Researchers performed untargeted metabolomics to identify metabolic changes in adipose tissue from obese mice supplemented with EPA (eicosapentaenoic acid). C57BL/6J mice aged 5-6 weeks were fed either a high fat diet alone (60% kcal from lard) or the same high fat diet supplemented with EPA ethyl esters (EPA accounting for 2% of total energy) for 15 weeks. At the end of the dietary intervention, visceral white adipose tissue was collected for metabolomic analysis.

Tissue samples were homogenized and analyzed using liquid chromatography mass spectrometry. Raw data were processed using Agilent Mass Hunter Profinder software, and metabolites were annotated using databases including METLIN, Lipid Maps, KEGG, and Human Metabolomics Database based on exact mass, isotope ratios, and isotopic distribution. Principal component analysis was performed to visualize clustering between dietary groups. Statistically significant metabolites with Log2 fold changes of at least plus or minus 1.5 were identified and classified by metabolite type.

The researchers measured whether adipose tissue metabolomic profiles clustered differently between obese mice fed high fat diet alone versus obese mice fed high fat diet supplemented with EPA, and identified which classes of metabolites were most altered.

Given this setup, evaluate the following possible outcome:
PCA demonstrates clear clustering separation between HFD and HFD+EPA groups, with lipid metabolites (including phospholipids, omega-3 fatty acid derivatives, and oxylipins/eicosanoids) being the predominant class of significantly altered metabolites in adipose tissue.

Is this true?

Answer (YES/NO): NO